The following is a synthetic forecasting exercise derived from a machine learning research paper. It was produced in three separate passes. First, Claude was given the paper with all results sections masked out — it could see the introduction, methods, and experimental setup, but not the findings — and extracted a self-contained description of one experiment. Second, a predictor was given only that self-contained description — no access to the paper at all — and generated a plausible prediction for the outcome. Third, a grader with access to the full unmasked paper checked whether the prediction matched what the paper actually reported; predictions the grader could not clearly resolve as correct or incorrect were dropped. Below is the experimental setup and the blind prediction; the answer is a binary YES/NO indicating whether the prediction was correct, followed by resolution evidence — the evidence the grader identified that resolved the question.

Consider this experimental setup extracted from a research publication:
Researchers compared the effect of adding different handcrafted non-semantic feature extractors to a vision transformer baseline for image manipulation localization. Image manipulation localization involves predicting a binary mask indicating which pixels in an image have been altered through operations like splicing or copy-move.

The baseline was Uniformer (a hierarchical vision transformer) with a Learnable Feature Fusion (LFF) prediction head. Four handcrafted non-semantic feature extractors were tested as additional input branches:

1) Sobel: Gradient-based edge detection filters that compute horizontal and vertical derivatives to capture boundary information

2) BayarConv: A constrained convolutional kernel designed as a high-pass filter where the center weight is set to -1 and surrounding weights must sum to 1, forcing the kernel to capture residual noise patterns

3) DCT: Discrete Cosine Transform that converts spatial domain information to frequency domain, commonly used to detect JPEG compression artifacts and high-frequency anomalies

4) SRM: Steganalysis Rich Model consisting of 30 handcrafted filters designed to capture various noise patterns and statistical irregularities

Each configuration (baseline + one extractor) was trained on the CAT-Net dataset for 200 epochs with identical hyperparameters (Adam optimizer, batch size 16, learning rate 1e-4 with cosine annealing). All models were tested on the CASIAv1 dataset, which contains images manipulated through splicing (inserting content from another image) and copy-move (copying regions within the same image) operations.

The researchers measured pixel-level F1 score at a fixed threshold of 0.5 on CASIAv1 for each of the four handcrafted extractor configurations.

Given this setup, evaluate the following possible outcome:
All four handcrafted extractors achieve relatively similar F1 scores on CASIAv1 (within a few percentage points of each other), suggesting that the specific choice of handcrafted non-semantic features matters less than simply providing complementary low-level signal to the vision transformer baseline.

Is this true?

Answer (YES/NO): NO